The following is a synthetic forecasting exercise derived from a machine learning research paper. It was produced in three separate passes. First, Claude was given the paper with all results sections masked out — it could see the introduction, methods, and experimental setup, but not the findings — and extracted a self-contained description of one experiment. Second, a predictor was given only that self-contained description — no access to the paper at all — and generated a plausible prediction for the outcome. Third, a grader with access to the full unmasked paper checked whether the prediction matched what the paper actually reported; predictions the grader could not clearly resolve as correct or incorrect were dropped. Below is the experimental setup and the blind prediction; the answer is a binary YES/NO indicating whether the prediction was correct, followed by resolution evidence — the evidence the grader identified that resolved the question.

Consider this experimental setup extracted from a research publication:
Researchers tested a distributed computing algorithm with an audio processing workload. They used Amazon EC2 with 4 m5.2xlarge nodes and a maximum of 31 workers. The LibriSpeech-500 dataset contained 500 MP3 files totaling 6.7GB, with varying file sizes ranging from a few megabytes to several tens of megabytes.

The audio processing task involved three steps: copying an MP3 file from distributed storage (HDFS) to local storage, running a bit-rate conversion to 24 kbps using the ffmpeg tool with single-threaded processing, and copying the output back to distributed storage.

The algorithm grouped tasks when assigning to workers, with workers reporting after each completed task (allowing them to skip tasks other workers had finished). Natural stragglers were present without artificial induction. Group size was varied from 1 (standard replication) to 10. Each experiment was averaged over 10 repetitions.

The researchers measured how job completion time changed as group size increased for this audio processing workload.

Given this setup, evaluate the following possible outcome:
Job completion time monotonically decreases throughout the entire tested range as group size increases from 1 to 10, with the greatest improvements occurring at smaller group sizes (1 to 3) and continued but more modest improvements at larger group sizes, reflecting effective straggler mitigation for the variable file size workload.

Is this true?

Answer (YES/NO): NO